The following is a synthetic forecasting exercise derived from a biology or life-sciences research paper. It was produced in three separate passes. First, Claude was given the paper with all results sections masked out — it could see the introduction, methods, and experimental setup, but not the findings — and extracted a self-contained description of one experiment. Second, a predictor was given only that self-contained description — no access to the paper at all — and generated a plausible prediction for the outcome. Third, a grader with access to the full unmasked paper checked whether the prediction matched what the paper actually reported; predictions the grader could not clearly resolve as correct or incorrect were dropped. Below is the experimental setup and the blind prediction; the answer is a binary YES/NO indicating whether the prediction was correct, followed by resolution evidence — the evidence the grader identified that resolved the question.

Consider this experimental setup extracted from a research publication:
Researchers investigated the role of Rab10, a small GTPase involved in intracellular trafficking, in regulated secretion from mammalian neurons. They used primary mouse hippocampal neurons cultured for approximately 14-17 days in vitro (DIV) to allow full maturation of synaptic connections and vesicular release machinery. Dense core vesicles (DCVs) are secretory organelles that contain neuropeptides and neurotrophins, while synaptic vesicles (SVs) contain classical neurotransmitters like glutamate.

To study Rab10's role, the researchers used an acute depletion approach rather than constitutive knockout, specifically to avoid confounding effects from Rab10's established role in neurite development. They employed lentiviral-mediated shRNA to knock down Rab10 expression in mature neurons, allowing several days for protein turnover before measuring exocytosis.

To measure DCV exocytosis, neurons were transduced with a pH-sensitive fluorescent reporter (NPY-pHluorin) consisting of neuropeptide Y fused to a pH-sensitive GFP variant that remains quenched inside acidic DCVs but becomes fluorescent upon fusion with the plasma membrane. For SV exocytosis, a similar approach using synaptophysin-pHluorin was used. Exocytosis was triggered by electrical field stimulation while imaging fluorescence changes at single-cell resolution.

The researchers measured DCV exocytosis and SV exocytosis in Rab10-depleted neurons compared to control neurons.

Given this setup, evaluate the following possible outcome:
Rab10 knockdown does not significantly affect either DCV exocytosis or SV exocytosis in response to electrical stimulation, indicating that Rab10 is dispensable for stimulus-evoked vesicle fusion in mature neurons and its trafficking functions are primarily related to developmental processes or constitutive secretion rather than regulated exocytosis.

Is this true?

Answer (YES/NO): NO